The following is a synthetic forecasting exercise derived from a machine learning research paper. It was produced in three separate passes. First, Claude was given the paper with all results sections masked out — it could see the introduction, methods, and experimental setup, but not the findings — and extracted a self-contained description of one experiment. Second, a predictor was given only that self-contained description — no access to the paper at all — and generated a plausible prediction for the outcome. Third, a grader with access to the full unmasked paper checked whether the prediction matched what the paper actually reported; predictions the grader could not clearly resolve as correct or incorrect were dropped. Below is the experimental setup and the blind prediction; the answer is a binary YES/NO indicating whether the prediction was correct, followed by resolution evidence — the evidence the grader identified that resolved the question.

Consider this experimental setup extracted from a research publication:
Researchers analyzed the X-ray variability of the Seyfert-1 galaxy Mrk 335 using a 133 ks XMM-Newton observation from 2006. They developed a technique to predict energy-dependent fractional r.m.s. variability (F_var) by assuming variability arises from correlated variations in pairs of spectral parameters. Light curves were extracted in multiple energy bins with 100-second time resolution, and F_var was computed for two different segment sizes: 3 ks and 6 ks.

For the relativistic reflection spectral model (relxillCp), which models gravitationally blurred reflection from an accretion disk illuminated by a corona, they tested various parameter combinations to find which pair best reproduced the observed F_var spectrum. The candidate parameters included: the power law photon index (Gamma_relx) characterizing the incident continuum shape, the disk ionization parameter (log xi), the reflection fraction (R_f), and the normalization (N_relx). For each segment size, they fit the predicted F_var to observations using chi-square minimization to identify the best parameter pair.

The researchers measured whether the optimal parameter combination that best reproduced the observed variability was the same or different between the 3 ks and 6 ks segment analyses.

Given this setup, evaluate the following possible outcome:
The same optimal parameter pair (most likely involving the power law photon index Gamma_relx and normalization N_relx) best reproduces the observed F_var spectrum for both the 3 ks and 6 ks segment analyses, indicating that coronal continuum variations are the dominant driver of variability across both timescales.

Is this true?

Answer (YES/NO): NO